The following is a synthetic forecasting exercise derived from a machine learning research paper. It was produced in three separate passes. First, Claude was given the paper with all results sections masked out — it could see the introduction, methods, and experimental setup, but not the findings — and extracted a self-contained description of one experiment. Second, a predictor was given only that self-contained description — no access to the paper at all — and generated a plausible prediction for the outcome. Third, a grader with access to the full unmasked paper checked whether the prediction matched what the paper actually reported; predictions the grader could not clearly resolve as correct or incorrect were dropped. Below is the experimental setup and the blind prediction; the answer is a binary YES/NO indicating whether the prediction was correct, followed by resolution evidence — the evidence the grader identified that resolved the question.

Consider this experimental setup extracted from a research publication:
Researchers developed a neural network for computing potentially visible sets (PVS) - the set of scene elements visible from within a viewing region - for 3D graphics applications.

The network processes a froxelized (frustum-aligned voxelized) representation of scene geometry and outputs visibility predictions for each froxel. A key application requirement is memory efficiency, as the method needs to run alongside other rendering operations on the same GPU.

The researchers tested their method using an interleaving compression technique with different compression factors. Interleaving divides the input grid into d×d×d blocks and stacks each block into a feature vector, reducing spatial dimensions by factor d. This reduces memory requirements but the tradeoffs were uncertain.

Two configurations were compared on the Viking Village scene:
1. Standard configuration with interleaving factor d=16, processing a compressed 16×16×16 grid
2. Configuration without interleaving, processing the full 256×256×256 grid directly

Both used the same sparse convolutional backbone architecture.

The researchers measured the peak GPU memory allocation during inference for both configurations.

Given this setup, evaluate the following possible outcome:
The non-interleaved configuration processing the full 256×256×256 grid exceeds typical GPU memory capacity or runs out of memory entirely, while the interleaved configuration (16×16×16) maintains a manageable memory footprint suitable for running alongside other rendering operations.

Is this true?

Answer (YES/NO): NO